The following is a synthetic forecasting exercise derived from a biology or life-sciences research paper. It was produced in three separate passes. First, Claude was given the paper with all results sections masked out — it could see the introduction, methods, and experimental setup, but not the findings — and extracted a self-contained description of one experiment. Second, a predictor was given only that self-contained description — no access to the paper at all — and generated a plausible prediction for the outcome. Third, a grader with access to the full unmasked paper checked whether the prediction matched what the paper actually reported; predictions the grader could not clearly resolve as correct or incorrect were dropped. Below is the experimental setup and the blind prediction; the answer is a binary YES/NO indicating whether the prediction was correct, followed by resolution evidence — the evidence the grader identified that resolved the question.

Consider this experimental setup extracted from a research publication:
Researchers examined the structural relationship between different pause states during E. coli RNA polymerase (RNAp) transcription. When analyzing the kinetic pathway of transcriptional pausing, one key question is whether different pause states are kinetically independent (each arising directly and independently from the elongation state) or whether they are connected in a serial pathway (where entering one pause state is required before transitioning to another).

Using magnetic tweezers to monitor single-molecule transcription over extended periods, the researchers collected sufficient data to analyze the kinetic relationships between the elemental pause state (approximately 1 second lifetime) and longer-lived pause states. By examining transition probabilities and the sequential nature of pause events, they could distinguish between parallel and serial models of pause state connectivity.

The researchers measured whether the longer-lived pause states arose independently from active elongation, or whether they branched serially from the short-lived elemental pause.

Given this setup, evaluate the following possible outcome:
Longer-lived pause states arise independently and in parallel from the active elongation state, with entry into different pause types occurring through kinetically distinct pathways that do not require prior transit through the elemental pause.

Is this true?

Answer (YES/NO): NO